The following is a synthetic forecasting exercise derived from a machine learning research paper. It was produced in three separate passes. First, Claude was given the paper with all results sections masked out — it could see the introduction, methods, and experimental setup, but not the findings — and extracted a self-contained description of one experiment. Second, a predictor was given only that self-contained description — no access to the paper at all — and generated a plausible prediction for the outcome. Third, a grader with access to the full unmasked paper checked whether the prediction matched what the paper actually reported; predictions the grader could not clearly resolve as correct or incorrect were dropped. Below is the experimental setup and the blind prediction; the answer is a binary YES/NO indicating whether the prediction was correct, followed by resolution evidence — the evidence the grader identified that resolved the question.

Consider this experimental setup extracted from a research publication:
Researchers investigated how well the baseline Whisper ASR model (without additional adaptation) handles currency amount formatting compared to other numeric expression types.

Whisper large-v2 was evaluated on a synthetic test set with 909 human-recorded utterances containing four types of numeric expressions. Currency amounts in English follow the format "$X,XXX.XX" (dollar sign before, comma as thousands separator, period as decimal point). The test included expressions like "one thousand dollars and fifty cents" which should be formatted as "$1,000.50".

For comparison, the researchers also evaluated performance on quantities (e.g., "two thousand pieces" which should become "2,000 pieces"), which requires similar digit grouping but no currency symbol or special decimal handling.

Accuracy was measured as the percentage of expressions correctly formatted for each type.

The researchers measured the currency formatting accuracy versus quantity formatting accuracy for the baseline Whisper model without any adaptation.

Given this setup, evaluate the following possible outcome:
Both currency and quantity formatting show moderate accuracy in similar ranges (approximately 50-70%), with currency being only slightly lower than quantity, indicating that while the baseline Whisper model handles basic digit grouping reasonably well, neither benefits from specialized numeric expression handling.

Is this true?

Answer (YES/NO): NO